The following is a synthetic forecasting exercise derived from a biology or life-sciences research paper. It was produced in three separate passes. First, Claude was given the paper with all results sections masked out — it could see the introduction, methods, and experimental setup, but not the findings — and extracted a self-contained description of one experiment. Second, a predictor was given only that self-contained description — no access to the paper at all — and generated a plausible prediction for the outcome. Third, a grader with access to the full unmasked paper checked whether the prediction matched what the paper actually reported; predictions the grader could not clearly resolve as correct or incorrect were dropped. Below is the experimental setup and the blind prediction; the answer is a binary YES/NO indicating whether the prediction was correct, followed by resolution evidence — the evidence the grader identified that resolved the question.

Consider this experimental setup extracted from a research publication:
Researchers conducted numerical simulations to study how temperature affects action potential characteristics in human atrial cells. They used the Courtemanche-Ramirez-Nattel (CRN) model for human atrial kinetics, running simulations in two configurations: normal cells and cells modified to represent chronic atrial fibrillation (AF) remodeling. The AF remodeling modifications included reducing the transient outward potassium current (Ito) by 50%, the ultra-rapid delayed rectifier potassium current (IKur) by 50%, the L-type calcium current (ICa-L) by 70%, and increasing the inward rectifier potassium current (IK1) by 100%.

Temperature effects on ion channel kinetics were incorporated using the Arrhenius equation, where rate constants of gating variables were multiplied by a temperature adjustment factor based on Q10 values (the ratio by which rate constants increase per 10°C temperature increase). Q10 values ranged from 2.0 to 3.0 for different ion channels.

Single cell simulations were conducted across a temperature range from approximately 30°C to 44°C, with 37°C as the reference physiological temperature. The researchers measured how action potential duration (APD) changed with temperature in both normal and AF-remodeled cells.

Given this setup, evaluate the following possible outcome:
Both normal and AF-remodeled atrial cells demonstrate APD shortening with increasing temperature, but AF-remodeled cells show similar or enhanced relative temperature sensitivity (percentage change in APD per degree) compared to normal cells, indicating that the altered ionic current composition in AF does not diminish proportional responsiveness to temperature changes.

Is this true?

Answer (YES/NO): NO